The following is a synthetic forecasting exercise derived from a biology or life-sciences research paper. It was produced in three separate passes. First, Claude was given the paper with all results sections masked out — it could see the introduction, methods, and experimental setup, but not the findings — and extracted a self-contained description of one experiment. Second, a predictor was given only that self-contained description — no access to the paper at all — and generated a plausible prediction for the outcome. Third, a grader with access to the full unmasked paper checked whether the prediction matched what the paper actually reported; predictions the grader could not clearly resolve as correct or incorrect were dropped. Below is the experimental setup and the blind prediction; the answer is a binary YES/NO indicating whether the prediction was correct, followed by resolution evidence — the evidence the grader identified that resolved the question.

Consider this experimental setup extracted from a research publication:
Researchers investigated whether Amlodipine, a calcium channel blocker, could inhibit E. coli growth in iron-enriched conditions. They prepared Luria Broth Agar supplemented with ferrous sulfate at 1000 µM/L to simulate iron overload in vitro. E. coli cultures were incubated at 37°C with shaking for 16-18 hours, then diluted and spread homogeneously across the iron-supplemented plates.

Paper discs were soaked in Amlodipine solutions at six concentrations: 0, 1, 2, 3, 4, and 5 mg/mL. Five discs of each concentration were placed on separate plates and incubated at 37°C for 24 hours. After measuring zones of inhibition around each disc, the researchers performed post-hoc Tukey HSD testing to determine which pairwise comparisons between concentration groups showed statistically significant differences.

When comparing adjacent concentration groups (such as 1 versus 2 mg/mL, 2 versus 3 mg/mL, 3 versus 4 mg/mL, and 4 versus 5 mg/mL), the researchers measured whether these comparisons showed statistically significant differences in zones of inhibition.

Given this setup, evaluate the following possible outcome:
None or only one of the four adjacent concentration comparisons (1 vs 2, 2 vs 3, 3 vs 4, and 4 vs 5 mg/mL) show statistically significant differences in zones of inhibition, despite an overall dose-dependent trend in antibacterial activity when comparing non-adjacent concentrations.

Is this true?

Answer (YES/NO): YES